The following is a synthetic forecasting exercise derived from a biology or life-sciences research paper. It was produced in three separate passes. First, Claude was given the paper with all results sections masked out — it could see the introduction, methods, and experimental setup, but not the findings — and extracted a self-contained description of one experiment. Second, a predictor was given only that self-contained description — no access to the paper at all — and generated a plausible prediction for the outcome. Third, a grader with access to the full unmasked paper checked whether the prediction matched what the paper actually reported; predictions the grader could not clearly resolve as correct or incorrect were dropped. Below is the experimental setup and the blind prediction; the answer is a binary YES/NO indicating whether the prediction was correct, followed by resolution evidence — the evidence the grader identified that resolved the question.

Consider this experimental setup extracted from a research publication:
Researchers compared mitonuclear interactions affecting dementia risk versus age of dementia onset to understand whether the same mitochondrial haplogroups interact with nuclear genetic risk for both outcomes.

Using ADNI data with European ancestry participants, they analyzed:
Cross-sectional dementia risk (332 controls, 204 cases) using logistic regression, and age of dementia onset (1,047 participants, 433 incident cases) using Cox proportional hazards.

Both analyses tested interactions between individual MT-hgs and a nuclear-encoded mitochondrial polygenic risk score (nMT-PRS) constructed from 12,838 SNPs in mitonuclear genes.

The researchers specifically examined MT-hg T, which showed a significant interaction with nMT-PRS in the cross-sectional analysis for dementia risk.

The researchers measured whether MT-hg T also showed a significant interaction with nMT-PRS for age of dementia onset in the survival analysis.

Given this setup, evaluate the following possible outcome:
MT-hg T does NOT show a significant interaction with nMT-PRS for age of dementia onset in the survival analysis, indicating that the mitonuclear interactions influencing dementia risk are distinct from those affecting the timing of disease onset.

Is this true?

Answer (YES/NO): NO